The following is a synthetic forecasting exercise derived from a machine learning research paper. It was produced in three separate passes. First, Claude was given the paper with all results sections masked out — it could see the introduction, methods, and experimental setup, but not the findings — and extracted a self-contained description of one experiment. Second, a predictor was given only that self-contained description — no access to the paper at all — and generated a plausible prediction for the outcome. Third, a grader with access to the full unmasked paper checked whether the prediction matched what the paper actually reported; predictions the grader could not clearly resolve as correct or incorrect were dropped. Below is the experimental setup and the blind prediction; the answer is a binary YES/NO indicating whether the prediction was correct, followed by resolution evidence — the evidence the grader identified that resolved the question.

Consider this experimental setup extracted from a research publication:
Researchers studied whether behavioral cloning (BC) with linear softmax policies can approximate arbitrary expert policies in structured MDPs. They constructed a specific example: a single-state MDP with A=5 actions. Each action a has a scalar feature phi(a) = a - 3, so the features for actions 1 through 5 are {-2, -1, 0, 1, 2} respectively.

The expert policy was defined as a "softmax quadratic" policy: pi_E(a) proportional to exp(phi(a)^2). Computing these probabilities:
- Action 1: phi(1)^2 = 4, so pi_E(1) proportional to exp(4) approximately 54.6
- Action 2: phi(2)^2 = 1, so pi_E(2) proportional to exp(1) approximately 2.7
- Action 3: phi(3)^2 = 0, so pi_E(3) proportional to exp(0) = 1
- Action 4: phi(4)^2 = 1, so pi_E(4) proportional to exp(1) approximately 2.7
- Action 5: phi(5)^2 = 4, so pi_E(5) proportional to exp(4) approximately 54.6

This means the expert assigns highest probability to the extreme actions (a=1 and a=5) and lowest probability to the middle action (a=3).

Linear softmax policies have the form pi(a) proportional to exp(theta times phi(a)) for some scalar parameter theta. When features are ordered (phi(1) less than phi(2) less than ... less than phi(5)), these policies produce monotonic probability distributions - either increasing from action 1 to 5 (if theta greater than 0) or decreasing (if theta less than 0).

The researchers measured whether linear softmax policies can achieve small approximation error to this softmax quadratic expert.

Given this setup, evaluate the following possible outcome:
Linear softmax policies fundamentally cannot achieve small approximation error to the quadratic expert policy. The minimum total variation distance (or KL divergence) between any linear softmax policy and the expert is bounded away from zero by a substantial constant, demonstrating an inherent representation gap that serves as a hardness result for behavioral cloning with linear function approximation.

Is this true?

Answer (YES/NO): YES